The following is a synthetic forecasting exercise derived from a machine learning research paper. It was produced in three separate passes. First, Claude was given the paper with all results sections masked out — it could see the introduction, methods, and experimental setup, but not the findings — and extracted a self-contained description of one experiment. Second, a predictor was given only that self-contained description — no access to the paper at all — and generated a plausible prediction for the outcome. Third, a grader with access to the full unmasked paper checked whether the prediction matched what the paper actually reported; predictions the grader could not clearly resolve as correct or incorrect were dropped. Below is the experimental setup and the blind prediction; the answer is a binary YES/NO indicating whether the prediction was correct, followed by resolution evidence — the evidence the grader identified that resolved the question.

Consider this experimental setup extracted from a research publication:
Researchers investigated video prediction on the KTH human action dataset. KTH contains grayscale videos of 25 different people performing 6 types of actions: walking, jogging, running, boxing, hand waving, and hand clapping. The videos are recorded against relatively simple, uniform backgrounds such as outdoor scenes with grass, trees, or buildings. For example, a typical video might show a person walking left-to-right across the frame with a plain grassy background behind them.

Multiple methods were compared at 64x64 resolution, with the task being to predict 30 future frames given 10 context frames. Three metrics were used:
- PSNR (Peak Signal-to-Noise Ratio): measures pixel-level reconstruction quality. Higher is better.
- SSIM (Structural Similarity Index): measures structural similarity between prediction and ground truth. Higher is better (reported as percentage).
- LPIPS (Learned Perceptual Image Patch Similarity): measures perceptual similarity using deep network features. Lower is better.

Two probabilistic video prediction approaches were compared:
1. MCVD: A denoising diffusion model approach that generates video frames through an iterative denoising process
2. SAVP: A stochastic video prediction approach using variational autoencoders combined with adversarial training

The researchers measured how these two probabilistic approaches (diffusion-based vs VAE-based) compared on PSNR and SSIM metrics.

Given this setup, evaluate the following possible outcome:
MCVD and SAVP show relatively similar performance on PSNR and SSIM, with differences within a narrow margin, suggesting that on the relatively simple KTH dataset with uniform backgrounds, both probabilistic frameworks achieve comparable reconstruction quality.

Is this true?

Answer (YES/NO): YES